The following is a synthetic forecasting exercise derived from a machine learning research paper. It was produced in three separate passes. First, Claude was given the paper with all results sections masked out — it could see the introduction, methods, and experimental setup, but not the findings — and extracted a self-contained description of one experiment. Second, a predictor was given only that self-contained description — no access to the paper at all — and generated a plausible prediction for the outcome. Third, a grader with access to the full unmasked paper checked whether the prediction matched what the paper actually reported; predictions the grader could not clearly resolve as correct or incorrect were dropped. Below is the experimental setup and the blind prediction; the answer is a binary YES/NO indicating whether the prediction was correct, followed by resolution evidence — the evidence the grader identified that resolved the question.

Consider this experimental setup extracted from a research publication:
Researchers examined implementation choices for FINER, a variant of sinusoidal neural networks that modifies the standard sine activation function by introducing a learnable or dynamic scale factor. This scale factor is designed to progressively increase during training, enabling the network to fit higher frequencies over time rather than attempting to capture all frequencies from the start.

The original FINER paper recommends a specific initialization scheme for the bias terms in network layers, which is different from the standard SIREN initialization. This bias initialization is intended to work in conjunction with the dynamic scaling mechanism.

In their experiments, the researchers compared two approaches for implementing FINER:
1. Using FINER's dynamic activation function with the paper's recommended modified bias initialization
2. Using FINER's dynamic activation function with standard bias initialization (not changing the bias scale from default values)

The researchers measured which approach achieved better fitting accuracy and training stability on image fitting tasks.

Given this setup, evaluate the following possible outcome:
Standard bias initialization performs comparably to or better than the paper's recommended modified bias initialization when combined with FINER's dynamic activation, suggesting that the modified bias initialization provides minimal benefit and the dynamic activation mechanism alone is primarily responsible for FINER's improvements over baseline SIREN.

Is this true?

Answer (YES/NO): YES